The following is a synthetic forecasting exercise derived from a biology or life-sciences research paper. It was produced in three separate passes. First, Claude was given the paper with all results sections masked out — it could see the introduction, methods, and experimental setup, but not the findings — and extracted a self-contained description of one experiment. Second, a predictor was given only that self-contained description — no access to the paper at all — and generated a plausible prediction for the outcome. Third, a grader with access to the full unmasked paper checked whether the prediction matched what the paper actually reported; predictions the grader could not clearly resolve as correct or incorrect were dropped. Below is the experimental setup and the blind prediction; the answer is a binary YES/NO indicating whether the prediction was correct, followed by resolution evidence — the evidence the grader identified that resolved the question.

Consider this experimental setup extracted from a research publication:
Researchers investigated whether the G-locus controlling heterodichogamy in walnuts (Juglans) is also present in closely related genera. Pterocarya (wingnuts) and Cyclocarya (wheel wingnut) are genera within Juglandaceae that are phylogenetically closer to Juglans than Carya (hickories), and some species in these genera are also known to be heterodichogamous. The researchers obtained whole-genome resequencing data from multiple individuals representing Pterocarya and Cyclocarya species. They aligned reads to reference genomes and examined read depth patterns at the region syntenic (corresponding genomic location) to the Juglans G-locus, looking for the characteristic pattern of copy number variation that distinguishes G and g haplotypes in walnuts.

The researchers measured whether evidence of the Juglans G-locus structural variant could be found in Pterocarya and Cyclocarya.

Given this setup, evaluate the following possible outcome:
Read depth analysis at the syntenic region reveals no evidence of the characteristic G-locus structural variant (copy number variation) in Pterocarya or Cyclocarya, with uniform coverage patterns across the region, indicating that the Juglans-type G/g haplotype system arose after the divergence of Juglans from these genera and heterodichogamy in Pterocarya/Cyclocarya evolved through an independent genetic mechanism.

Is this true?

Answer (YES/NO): YES